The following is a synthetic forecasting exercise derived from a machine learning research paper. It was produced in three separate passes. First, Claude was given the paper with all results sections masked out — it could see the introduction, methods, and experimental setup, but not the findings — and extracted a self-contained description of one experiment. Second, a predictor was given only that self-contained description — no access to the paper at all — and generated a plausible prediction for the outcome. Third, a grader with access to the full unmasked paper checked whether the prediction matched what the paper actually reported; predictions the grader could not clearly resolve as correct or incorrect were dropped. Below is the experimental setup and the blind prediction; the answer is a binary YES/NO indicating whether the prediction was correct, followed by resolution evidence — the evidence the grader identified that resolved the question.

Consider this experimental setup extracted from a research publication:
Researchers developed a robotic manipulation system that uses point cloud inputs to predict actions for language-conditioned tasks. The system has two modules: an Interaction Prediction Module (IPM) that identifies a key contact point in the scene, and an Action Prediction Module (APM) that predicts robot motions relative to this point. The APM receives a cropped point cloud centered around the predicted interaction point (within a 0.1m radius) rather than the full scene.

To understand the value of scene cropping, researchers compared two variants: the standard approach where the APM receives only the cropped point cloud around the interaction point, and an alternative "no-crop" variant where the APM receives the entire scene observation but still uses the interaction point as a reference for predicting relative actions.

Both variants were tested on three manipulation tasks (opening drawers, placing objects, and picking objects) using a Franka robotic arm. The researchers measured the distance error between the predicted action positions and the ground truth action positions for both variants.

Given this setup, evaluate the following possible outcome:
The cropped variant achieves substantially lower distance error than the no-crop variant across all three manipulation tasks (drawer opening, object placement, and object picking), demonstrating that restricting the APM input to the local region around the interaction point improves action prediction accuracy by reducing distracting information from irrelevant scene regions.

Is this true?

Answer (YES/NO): NO